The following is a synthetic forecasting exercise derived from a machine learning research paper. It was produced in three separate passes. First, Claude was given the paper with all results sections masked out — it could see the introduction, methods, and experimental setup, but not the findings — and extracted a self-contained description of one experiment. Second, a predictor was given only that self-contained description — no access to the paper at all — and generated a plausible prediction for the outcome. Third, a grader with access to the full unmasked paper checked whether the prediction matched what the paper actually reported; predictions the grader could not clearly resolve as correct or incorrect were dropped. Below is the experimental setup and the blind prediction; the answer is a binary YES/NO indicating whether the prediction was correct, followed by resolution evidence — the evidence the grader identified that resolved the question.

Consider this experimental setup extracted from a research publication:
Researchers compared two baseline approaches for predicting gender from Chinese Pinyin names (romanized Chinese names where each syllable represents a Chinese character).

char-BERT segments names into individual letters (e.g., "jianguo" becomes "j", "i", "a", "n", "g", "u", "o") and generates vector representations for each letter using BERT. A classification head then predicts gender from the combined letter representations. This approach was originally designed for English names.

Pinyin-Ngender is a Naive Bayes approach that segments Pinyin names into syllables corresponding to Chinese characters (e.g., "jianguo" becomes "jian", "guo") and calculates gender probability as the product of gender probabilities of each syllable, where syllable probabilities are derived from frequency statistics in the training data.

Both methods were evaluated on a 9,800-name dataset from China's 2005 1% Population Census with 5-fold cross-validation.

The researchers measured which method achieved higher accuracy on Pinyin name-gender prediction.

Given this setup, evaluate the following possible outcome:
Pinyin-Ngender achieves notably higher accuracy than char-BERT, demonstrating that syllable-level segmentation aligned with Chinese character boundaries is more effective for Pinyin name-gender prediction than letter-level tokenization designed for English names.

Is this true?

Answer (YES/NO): NO